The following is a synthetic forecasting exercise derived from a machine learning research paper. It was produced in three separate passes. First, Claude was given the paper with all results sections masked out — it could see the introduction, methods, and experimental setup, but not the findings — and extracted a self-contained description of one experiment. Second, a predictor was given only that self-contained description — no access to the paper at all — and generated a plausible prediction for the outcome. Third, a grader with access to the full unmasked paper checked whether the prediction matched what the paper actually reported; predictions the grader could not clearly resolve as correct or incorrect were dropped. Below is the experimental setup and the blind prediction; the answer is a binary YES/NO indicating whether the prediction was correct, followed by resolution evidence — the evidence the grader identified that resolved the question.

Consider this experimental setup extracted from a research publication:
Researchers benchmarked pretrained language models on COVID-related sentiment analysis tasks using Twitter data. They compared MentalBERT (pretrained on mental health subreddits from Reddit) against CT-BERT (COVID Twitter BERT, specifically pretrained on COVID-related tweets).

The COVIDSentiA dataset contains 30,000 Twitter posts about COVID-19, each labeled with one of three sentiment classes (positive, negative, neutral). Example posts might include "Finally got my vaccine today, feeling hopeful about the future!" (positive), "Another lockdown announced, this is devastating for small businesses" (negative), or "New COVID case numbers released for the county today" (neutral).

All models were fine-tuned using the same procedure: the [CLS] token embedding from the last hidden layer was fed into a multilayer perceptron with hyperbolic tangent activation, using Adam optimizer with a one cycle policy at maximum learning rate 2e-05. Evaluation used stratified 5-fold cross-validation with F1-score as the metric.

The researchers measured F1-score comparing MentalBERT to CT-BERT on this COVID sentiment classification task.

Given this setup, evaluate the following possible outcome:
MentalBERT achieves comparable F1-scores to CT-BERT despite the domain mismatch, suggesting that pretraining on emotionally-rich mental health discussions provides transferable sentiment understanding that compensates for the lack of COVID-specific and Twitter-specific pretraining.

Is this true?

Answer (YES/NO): NO